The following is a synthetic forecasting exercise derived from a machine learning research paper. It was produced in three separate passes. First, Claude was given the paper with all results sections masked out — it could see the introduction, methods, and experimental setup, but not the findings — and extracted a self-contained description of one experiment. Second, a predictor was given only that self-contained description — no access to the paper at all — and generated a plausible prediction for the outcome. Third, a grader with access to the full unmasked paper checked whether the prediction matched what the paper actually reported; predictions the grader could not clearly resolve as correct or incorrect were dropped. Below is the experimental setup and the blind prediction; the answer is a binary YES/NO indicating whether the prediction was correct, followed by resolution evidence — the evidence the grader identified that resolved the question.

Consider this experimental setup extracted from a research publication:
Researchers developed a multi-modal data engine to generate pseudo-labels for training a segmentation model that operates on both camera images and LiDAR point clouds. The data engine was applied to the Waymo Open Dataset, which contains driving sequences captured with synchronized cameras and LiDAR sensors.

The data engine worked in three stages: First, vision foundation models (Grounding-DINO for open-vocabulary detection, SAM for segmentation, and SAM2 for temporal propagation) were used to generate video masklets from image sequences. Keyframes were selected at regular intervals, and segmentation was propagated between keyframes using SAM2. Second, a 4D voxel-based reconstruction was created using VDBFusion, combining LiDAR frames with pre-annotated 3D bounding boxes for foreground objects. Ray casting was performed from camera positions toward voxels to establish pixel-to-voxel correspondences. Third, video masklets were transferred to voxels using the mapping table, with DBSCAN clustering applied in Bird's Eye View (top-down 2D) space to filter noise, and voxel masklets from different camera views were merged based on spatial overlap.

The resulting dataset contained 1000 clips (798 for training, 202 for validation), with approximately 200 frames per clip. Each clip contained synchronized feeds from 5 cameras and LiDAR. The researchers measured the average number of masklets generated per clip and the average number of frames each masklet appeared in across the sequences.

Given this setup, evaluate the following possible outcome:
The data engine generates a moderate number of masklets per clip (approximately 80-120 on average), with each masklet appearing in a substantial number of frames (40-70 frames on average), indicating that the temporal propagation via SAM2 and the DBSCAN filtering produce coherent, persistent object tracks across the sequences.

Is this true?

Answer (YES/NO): NO